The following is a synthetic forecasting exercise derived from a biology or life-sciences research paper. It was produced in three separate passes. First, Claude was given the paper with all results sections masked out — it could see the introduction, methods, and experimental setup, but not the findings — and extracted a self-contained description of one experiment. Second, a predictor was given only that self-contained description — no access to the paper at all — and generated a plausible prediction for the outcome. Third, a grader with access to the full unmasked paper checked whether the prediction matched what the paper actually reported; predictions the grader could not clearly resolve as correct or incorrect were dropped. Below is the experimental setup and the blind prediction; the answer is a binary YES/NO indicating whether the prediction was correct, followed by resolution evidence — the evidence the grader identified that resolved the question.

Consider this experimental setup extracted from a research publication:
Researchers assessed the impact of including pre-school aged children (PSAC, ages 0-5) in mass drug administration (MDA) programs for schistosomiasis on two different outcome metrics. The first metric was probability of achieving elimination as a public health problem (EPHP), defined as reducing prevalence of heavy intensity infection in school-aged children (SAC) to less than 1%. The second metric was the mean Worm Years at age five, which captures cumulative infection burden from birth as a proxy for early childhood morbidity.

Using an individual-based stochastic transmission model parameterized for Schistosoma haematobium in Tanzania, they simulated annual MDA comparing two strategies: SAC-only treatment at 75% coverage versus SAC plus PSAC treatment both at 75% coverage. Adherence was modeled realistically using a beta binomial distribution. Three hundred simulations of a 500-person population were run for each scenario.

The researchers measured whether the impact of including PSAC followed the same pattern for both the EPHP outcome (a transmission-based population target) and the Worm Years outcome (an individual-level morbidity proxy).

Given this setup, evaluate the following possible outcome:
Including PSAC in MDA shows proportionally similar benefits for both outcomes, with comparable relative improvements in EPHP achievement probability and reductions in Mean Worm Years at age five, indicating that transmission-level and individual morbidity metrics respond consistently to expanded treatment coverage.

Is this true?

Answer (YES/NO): NO